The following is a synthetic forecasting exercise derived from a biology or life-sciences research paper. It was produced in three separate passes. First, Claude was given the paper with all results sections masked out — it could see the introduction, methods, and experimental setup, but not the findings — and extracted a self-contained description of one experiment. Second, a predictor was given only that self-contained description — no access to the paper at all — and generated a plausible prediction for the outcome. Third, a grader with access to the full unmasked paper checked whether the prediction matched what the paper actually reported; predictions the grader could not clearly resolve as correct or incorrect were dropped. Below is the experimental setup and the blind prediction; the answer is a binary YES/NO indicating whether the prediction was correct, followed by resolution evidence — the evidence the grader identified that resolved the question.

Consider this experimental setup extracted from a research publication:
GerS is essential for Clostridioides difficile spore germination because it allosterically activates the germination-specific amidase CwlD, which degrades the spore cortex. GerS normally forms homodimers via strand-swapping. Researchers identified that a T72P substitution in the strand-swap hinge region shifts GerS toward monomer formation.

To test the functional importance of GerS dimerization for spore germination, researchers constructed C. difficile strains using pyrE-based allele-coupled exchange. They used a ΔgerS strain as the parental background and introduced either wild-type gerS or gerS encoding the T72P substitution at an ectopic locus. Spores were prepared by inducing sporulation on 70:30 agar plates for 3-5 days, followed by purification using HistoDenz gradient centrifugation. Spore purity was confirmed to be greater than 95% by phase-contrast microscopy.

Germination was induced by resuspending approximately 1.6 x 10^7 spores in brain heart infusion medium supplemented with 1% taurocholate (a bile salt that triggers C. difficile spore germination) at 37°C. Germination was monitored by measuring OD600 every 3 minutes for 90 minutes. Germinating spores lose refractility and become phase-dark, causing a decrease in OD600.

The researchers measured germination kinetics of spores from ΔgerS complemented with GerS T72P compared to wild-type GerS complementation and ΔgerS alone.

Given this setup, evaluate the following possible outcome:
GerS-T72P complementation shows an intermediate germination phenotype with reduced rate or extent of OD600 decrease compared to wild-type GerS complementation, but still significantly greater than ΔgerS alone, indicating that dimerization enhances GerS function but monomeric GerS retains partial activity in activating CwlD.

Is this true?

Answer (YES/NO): NO